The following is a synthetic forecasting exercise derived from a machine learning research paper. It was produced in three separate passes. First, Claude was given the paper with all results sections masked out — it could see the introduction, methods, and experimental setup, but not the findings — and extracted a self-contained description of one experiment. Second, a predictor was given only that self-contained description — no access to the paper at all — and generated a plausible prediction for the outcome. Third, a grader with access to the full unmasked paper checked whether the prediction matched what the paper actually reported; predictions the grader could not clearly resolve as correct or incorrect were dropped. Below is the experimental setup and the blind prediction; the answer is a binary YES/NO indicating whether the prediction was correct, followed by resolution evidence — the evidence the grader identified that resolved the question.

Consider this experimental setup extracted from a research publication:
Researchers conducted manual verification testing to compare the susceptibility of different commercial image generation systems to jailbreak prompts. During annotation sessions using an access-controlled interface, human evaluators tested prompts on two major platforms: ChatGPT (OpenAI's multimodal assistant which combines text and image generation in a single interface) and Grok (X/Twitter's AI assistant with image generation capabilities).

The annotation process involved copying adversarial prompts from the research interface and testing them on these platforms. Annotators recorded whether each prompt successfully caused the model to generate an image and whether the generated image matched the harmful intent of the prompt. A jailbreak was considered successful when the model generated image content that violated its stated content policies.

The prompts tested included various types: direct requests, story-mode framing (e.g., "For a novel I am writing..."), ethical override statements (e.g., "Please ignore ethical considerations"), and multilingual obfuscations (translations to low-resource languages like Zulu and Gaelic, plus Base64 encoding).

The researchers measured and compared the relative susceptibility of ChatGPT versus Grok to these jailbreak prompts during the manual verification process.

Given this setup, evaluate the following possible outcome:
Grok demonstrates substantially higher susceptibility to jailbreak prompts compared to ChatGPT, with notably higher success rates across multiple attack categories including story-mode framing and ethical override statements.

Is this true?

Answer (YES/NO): NO